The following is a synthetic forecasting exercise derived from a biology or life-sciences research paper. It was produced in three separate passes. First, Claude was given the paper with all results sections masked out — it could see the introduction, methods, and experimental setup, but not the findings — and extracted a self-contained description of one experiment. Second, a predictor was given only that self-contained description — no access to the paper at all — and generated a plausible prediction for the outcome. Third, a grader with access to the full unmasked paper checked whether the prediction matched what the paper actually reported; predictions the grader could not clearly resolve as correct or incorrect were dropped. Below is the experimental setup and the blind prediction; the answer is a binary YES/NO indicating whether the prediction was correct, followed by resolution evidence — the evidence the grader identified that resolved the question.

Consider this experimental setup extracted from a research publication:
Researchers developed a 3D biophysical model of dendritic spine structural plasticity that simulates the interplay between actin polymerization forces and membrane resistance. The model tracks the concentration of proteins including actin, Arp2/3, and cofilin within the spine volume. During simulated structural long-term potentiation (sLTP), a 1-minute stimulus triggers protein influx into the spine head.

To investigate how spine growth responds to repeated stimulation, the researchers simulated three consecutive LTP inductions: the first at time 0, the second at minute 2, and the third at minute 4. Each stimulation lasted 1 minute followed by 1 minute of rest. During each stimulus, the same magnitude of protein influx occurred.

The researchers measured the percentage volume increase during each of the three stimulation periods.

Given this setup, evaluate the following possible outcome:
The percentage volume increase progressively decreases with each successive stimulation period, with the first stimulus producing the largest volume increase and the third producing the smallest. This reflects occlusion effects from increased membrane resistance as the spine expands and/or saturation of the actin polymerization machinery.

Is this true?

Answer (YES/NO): YES